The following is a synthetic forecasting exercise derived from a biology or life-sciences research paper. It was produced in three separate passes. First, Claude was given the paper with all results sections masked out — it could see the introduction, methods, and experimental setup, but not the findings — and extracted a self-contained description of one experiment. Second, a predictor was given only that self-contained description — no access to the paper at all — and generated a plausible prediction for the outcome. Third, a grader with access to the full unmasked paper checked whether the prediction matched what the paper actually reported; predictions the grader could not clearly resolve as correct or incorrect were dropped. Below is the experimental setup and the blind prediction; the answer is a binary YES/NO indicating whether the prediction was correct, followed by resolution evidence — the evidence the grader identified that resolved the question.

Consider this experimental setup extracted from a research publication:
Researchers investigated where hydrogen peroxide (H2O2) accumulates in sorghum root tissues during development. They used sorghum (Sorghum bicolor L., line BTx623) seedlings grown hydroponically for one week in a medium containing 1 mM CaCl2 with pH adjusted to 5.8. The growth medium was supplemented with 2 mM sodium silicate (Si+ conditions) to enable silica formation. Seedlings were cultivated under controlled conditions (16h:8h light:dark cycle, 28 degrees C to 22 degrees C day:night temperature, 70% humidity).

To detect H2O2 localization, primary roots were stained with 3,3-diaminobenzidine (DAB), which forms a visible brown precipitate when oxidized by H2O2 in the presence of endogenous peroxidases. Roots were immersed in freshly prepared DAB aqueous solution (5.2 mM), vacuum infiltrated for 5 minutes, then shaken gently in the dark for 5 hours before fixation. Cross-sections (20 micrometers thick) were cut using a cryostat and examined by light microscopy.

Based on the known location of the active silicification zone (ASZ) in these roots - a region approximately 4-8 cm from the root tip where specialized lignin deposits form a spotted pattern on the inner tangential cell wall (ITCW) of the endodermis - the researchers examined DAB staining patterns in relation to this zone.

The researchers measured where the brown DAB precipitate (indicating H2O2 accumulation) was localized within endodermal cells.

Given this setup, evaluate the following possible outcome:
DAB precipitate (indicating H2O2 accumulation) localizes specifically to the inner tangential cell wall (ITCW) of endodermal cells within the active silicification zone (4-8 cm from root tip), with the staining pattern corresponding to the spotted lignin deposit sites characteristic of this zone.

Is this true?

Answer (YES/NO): NO